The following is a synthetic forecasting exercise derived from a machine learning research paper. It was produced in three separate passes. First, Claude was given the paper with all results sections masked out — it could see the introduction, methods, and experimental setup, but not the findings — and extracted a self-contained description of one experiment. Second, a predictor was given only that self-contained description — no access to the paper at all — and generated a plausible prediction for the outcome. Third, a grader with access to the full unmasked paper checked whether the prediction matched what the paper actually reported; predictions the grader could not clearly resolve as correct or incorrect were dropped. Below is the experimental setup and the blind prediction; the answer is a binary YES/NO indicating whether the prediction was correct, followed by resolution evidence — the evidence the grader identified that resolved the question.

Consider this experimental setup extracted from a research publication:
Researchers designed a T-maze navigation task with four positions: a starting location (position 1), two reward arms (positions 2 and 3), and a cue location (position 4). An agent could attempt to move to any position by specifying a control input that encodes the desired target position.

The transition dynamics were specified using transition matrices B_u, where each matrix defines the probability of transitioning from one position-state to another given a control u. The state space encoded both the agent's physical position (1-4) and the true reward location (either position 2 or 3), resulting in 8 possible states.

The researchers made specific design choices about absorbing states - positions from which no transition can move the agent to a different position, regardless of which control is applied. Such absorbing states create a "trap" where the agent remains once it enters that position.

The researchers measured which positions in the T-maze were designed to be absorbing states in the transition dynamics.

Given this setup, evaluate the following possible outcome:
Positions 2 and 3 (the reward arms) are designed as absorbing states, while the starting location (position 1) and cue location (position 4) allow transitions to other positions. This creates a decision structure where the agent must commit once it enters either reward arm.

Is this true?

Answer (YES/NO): YES